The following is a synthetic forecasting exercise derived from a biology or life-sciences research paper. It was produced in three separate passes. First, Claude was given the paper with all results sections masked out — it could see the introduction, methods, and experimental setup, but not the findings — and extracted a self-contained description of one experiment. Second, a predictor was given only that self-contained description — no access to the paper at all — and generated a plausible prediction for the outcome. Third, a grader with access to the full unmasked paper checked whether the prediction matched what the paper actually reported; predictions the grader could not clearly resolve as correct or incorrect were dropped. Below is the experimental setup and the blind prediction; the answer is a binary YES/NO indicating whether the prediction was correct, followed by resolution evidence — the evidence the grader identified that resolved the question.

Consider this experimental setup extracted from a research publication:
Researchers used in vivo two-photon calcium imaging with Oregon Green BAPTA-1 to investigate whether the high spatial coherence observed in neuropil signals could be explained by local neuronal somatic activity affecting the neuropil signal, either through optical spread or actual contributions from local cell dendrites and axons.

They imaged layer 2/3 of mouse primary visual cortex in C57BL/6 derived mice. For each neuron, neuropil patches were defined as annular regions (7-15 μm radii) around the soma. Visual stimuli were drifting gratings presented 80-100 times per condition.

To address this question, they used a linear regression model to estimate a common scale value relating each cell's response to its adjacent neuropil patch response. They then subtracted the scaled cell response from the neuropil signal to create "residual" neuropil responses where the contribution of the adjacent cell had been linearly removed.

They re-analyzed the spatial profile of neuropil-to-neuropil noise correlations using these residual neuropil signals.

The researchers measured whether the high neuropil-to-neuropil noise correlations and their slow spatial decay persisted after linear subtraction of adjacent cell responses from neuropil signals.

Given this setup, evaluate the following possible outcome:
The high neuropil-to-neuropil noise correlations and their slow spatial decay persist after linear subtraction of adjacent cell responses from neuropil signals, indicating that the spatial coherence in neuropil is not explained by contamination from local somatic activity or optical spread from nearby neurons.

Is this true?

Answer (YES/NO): YES